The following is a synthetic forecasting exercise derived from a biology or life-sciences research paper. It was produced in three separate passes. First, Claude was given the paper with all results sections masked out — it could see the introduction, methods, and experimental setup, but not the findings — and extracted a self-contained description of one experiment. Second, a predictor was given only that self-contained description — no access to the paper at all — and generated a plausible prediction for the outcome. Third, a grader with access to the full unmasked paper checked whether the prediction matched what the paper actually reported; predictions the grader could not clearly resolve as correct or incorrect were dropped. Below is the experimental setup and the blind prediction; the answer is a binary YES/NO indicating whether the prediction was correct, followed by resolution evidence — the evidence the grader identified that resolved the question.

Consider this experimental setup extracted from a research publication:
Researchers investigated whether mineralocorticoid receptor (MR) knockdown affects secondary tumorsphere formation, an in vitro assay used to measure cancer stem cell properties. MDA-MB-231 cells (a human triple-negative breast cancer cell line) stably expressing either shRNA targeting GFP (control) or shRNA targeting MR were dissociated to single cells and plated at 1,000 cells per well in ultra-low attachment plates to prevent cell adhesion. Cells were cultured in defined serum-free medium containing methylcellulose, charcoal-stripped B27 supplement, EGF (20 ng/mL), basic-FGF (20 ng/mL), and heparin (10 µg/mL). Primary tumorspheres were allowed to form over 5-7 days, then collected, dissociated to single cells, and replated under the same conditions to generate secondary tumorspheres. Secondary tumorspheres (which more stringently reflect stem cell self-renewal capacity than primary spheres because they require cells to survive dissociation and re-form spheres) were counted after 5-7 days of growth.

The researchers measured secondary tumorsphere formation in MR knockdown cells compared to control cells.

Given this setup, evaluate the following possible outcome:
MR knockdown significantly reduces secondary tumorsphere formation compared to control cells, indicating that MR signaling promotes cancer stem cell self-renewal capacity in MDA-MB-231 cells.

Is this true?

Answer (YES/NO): YES